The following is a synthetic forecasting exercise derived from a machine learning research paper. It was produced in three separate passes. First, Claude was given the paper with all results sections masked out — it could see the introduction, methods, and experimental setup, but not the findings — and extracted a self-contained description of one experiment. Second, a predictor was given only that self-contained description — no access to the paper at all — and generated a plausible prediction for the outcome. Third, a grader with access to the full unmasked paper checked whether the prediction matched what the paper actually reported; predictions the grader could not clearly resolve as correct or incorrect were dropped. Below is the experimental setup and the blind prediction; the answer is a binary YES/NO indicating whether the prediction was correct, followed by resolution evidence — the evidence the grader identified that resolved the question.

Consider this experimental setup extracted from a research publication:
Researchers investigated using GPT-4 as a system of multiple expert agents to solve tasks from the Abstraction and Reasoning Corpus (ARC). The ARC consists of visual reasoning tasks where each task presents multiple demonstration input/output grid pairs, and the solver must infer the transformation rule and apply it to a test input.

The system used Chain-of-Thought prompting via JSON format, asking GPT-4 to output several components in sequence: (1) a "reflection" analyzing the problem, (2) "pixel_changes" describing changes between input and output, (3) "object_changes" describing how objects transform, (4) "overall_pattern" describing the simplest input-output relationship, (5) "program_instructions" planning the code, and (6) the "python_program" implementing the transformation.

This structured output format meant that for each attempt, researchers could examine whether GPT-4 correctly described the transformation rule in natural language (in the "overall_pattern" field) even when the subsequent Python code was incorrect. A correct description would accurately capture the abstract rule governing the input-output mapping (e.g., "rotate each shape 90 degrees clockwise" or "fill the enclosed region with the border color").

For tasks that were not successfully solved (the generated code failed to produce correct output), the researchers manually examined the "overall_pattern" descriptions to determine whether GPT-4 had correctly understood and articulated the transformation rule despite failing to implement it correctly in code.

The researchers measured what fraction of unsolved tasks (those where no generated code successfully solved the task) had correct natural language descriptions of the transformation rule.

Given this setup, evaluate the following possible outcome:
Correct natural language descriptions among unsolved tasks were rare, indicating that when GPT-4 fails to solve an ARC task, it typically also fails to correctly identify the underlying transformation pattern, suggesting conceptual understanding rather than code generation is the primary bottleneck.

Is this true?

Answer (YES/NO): YES